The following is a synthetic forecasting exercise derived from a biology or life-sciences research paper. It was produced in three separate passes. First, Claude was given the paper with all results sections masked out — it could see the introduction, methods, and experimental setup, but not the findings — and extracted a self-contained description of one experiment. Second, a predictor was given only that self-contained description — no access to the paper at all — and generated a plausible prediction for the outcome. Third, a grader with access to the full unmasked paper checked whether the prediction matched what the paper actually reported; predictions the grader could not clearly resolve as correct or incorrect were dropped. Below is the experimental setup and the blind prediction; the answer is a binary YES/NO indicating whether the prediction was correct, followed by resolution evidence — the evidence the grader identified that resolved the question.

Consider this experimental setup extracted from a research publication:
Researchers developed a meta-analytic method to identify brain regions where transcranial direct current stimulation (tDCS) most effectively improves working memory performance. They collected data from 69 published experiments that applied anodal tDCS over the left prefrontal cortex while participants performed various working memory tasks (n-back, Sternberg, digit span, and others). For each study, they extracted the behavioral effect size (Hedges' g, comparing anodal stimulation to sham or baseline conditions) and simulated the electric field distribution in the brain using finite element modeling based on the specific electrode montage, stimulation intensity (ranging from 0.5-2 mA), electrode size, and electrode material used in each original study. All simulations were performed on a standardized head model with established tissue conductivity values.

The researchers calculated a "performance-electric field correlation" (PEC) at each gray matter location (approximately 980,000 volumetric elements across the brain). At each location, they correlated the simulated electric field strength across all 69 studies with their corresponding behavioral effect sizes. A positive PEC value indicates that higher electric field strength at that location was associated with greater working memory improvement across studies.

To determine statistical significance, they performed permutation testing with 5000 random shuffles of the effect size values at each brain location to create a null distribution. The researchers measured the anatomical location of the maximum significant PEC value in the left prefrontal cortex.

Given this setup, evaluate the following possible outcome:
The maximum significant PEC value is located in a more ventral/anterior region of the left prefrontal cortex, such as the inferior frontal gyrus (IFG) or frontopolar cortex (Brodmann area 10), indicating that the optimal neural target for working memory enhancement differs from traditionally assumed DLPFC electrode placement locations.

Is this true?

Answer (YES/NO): YES